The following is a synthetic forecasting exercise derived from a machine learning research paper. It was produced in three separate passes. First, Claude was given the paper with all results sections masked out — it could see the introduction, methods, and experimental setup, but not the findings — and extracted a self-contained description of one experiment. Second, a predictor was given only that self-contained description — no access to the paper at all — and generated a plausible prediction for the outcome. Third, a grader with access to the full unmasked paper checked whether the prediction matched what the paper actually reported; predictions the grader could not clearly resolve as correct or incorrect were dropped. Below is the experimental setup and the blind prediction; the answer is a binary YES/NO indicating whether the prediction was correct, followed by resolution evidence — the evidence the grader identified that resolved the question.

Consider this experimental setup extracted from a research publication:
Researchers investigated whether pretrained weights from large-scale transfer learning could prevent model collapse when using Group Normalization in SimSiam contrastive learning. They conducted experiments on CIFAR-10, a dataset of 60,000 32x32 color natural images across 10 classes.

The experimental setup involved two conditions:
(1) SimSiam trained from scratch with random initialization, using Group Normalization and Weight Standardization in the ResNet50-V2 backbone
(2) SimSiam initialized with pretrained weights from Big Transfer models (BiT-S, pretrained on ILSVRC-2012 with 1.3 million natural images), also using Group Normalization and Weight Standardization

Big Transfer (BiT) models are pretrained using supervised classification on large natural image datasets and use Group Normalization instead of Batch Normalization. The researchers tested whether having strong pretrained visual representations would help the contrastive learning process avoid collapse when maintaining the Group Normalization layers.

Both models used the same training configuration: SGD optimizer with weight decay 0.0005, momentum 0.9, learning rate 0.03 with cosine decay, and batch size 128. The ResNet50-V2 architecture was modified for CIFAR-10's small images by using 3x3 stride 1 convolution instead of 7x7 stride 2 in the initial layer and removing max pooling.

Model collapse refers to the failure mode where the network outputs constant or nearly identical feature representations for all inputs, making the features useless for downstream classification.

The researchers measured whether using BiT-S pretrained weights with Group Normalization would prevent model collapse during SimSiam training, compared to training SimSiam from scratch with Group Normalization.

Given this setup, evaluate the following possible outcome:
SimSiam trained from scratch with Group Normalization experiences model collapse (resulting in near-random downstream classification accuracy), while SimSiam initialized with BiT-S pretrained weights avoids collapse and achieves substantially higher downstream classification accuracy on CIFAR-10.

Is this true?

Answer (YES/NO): NO